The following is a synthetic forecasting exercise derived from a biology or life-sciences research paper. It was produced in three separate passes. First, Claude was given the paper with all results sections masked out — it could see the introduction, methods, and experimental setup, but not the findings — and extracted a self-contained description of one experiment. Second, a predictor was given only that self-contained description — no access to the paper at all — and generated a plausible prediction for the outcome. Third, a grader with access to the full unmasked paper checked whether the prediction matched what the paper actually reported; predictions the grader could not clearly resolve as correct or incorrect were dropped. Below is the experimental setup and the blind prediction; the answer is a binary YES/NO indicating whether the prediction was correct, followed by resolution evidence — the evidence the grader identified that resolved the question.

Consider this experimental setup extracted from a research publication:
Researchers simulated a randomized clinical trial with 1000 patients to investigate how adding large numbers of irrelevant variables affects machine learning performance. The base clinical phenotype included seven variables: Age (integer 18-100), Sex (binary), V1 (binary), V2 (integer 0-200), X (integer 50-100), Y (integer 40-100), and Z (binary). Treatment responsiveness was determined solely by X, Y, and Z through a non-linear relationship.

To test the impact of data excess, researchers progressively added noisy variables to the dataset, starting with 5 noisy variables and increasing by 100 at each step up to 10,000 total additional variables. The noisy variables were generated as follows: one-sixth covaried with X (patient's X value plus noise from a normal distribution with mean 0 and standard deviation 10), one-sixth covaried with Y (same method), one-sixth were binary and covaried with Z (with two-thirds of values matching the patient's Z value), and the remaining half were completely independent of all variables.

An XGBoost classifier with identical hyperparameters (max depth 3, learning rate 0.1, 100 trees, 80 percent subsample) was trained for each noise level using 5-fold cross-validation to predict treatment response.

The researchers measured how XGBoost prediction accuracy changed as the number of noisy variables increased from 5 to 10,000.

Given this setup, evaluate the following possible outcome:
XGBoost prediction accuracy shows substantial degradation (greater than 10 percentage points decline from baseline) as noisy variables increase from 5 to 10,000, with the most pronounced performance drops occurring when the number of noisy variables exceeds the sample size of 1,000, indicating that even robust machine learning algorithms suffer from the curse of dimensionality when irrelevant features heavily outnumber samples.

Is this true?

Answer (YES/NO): NO